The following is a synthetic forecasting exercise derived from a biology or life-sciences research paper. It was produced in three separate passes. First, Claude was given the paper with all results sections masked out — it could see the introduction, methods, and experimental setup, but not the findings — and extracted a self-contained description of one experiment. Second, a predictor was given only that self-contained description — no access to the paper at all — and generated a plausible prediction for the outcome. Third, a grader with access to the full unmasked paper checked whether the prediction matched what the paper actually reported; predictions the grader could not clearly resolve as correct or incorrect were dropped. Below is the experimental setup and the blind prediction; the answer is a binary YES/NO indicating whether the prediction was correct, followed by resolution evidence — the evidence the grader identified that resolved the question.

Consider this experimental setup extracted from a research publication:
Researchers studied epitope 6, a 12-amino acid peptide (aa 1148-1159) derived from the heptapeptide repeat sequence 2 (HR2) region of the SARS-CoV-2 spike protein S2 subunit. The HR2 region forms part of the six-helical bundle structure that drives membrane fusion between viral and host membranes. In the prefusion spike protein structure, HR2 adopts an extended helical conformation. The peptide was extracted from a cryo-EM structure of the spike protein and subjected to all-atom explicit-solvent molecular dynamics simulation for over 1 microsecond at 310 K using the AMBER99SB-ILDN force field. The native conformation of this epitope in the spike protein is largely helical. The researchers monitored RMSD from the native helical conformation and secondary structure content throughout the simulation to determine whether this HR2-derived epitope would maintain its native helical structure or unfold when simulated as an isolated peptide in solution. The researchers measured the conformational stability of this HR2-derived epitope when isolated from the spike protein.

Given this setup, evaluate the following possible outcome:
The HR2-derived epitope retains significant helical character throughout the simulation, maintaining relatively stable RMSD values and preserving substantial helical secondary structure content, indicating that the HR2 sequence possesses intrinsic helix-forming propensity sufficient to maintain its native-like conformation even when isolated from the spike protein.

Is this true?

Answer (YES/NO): NO